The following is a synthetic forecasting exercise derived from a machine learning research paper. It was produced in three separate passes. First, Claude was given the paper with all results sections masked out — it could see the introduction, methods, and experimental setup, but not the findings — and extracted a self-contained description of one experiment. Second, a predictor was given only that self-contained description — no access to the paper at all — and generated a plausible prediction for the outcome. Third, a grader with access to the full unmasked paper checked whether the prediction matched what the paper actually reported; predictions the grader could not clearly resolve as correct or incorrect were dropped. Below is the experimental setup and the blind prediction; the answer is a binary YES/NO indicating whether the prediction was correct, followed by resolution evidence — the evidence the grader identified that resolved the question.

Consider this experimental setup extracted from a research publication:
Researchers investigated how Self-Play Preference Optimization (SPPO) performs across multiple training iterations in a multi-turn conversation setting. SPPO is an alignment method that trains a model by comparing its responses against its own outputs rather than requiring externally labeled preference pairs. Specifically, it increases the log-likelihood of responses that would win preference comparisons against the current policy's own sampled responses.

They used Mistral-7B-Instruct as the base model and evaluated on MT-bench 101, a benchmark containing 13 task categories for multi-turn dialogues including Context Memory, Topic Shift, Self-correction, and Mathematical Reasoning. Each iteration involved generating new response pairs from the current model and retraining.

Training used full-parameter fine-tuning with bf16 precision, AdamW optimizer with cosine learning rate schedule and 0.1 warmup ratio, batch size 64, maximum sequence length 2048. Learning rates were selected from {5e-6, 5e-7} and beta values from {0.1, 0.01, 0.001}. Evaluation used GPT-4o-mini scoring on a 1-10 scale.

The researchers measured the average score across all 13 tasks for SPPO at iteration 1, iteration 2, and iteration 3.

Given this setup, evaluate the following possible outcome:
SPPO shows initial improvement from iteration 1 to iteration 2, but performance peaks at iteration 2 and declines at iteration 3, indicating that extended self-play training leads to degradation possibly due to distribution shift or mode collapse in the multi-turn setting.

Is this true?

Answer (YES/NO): NO